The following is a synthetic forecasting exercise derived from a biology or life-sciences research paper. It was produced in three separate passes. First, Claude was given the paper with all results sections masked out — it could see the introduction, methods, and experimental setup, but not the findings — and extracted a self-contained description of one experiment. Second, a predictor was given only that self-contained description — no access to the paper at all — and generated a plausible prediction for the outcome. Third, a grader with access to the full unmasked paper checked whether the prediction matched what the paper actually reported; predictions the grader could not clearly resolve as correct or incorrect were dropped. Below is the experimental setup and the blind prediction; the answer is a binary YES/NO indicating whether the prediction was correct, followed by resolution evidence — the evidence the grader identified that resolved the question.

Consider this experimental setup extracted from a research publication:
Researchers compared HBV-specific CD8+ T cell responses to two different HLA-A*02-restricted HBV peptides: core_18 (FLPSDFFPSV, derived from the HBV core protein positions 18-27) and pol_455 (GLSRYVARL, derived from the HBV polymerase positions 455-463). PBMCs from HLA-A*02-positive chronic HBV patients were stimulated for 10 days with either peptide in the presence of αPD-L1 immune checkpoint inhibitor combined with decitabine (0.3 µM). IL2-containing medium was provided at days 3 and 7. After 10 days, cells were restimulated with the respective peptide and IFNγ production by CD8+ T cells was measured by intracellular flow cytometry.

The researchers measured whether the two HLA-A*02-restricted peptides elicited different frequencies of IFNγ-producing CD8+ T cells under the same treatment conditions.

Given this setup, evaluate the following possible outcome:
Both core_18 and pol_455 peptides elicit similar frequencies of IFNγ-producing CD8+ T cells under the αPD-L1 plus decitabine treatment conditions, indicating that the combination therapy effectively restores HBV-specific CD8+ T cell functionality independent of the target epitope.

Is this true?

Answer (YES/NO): NO